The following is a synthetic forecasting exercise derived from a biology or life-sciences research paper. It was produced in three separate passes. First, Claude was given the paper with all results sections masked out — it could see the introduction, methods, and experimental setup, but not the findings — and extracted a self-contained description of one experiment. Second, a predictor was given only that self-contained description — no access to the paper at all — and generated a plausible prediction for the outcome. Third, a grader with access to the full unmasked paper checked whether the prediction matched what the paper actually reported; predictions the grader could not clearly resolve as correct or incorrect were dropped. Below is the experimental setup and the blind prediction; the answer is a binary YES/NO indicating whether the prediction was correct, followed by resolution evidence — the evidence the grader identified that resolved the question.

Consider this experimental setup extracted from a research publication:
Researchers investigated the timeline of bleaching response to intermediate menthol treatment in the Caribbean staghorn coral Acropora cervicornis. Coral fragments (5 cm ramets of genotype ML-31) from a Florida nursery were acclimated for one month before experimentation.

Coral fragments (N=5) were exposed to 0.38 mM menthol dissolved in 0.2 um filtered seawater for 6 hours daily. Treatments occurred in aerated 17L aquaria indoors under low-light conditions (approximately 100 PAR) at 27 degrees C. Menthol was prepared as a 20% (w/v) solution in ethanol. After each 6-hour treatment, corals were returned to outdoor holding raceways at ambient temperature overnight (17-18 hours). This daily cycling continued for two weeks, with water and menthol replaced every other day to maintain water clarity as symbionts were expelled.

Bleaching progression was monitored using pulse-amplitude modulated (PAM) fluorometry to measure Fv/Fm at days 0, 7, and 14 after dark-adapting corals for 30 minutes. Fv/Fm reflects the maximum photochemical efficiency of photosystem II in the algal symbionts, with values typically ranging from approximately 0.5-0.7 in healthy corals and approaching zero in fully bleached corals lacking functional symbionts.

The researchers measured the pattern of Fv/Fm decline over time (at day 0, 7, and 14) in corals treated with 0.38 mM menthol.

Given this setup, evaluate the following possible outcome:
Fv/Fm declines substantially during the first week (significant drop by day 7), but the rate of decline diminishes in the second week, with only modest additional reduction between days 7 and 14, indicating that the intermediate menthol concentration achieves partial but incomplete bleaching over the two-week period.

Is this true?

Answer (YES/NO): NO